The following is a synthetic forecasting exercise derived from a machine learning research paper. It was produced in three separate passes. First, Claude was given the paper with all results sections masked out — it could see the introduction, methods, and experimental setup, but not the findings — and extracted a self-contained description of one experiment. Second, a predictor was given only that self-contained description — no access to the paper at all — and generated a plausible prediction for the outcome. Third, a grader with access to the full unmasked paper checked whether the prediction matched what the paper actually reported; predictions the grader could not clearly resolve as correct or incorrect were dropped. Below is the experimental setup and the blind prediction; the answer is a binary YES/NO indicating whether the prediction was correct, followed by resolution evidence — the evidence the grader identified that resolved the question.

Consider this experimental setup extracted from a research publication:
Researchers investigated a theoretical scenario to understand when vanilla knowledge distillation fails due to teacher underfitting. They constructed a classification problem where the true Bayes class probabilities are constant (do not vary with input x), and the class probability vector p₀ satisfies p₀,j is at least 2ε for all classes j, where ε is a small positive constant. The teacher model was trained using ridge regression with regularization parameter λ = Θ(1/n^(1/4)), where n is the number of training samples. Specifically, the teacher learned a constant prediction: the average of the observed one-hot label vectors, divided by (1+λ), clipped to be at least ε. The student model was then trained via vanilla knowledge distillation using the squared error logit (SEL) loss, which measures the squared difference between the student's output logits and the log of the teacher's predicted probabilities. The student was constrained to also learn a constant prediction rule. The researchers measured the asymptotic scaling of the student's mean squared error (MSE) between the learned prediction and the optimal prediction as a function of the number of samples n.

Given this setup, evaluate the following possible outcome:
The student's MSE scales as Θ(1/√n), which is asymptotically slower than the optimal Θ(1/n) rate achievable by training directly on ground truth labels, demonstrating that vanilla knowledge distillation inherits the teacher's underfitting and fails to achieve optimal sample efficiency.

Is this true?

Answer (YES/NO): YES